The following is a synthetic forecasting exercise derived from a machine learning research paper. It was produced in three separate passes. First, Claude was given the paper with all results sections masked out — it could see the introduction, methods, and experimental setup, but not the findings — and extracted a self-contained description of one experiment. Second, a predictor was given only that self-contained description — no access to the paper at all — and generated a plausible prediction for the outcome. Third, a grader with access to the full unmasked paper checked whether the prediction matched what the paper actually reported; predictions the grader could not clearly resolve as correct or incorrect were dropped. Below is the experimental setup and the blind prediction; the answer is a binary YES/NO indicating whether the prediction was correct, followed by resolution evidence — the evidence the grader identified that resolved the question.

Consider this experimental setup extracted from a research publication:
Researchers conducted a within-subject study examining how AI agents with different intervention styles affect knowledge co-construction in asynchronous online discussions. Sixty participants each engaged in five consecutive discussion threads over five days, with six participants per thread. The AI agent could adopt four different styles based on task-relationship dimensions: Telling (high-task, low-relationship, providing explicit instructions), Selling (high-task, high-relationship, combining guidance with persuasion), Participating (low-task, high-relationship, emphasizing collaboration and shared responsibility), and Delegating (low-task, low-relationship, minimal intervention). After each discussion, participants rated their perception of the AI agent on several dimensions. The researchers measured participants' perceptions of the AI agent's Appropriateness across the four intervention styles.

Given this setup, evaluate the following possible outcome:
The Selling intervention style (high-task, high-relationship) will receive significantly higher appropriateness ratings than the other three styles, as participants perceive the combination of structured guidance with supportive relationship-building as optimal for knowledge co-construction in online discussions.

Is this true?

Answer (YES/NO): NO